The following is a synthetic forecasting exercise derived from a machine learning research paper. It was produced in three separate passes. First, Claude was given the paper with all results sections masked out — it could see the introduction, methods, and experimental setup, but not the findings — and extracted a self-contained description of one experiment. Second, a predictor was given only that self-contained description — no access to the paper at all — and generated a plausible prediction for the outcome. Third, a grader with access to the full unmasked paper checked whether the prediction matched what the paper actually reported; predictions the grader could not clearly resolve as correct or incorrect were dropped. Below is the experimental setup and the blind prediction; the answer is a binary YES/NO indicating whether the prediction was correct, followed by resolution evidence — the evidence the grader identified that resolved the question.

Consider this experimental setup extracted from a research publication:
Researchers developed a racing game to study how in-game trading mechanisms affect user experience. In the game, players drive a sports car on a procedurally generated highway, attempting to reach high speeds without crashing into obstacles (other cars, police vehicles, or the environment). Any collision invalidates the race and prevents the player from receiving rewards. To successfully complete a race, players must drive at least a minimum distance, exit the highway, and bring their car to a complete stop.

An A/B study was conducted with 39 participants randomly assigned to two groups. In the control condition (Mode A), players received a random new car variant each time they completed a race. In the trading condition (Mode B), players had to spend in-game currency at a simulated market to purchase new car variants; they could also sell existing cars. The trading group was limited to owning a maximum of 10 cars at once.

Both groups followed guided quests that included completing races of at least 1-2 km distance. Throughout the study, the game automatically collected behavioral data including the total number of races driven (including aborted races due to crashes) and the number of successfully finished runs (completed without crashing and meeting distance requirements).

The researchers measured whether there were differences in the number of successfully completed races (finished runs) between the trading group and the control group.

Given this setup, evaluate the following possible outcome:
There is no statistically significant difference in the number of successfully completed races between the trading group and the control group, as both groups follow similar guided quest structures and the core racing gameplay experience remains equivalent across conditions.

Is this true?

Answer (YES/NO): YES